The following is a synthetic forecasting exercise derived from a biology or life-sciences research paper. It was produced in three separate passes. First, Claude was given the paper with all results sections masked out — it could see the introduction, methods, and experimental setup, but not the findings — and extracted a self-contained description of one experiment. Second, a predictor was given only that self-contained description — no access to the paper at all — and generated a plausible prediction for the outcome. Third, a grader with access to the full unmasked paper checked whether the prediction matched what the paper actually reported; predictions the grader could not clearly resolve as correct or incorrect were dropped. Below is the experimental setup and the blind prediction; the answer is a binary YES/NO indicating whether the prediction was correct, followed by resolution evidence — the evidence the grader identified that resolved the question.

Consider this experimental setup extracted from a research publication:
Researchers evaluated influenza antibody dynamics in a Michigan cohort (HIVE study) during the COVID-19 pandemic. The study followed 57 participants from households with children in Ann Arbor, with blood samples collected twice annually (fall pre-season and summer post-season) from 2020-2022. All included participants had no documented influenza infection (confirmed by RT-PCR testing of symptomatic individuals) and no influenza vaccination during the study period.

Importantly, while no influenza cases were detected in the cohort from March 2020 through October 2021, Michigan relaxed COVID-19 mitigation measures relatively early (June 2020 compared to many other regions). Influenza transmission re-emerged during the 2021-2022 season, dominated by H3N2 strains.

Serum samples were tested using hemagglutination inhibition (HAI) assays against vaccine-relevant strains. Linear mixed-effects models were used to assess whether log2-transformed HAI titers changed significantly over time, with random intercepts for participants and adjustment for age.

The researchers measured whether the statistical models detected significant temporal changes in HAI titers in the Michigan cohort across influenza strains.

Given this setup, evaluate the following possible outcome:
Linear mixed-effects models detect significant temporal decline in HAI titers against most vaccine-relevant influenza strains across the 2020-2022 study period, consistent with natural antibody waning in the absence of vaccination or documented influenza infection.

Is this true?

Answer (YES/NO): NO